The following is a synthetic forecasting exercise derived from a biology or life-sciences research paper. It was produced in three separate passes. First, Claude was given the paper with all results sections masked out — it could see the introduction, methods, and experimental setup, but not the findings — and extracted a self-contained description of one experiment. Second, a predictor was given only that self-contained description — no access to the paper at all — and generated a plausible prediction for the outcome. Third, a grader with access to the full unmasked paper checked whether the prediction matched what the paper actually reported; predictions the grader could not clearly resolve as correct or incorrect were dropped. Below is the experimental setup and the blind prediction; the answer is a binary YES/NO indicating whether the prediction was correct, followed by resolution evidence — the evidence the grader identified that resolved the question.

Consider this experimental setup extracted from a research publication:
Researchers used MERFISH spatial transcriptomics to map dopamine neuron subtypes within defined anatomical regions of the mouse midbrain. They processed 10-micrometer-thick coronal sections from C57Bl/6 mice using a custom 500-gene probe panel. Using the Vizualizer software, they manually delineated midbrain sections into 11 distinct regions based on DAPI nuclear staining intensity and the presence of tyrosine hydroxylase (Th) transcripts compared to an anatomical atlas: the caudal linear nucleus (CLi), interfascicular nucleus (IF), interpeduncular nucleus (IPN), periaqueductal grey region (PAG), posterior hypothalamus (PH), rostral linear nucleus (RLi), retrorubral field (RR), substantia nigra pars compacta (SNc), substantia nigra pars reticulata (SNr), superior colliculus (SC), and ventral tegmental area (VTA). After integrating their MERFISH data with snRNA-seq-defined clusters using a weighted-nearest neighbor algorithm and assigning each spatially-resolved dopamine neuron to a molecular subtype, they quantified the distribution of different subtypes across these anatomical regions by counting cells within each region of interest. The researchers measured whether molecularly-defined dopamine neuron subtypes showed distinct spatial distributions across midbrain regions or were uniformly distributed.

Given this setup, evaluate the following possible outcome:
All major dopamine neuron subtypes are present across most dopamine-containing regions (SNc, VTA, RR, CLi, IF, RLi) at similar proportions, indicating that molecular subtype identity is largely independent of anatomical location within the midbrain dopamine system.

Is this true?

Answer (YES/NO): NO